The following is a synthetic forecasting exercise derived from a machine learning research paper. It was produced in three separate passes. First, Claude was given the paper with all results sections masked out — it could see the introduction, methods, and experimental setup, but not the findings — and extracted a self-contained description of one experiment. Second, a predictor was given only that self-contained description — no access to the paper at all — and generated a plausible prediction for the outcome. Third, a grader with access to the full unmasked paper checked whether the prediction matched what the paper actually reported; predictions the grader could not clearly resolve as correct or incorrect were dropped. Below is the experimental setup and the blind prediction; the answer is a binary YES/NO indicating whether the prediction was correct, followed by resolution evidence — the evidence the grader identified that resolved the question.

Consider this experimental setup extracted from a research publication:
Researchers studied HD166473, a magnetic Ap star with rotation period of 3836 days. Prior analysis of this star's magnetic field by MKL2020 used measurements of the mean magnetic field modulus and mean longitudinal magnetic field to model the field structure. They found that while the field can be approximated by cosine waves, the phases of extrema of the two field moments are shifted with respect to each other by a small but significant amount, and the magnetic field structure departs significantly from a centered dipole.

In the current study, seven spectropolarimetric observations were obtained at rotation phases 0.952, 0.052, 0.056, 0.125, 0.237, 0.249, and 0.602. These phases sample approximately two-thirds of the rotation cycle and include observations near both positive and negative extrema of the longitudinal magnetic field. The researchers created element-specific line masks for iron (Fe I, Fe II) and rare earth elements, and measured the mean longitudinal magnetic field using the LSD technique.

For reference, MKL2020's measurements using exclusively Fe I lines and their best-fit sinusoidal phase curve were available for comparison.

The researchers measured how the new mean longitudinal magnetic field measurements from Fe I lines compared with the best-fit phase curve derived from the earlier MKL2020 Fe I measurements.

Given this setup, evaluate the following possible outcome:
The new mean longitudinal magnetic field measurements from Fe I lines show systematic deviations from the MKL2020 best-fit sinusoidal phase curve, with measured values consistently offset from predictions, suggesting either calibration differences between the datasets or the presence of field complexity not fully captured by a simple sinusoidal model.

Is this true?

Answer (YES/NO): NO